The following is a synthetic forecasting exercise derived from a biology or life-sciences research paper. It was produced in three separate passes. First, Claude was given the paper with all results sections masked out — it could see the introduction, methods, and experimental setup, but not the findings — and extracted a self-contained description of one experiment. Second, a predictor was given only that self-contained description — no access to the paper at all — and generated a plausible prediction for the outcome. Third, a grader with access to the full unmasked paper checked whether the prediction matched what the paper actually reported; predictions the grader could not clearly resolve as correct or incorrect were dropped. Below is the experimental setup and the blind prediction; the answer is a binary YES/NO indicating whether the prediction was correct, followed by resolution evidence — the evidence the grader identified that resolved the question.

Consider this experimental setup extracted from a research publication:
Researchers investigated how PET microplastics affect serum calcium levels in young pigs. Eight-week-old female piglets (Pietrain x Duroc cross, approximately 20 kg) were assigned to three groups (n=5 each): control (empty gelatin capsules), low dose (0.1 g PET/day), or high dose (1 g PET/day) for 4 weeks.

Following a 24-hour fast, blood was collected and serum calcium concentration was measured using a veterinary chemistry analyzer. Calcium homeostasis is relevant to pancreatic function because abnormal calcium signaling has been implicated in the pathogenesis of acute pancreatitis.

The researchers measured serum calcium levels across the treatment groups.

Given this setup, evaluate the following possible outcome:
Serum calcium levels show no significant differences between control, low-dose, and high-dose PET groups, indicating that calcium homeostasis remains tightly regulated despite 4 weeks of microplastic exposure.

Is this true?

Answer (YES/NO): NO